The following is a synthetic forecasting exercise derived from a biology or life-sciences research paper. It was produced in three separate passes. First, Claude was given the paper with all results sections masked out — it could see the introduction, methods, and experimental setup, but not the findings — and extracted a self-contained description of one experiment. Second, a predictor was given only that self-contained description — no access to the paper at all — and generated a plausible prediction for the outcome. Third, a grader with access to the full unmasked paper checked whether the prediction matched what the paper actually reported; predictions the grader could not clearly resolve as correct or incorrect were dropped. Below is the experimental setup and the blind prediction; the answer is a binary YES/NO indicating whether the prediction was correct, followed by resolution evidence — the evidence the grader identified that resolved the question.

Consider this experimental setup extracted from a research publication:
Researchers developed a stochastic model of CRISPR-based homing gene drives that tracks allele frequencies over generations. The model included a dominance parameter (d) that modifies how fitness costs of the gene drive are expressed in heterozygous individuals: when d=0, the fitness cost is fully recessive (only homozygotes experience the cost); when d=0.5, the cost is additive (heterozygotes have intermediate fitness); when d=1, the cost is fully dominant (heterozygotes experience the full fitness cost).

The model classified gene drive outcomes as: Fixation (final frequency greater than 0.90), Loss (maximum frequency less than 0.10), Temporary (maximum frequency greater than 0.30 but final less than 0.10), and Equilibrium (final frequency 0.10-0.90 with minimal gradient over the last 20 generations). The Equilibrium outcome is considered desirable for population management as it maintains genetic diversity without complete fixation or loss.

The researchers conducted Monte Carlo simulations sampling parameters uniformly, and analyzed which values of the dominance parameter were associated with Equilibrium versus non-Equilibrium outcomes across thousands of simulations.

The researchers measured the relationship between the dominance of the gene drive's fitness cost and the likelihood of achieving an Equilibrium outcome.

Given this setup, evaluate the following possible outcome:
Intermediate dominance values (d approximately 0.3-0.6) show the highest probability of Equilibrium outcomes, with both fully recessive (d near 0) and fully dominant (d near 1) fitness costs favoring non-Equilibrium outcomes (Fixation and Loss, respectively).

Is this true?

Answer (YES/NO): NO